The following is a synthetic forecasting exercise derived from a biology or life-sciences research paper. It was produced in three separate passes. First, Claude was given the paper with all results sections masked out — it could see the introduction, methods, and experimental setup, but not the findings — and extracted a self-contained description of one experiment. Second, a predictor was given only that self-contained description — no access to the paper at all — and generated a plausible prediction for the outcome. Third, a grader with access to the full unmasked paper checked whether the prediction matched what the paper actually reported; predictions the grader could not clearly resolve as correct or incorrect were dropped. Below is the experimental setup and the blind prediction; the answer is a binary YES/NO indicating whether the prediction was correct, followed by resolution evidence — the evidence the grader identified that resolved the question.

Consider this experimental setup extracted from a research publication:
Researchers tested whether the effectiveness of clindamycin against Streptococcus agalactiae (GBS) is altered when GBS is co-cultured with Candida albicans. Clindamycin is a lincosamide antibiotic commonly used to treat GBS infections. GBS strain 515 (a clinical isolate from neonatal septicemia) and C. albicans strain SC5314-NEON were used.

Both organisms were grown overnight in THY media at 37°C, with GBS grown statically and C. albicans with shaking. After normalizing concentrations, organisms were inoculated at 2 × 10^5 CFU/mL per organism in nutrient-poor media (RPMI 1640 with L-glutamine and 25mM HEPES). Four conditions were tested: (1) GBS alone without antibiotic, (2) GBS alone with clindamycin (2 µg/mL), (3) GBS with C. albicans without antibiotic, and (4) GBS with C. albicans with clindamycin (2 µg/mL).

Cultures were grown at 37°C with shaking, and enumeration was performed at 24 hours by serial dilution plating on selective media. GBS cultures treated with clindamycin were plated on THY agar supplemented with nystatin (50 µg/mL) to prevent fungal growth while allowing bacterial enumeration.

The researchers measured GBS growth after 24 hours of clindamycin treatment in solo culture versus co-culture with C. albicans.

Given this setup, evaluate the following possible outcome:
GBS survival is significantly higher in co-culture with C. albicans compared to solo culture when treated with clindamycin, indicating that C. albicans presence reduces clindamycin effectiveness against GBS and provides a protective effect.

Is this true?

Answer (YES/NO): YES